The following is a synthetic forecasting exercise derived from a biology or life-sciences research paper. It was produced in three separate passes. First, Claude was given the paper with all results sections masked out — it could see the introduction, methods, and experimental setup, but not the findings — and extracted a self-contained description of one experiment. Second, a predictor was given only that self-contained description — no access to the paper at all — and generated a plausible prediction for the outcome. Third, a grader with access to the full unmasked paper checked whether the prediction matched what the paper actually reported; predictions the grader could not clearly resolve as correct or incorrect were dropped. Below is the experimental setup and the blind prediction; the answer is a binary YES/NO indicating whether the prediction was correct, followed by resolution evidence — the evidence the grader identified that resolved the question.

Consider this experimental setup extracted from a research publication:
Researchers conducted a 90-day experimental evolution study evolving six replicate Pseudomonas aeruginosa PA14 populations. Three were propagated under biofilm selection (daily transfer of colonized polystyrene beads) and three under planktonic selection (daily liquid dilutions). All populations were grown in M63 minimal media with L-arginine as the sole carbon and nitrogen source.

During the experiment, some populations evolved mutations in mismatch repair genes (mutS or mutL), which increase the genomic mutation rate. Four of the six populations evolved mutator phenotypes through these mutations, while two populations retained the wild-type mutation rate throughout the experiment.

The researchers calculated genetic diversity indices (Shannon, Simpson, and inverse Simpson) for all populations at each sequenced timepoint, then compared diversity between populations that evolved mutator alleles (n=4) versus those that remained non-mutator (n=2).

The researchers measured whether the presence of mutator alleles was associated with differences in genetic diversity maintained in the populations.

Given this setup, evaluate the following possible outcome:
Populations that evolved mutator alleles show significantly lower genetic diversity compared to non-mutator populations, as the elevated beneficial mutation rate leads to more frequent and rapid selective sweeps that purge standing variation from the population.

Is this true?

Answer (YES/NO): NO